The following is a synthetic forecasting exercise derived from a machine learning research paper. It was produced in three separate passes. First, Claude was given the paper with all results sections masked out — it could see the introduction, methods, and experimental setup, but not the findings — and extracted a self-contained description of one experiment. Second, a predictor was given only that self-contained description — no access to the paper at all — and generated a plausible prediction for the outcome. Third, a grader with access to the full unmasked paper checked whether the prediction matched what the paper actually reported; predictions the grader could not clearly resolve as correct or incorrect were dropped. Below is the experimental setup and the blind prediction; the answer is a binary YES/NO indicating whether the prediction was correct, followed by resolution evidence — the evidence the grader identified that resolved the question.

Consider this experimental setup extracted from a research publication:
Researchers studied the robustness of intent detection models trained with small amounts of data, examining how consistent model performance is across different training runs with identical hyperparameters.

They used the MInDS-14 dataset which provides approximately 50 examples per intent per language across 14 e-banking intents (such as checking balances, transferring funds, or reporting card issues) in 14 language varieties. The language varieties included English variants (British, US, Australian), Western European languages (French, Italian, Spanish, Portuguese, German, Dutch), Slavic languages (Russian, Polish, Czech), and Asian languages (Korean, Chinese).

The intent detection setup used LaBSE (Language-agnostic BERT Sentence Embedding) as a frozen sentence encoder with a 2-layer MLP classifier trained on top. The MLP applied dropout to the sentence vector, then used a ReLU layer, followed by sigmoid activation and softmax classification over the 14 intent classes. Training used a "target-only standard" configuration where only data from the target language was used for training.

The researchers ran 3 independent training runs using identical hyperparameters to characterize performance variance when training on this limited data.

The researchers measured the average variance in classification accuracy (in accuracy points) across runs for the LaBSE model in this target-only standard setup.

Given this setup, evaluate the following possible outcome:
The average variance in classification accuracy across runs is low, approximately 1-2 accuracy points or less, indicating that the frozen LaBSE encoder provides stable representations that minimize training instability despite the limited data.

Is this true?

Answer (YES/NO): NO